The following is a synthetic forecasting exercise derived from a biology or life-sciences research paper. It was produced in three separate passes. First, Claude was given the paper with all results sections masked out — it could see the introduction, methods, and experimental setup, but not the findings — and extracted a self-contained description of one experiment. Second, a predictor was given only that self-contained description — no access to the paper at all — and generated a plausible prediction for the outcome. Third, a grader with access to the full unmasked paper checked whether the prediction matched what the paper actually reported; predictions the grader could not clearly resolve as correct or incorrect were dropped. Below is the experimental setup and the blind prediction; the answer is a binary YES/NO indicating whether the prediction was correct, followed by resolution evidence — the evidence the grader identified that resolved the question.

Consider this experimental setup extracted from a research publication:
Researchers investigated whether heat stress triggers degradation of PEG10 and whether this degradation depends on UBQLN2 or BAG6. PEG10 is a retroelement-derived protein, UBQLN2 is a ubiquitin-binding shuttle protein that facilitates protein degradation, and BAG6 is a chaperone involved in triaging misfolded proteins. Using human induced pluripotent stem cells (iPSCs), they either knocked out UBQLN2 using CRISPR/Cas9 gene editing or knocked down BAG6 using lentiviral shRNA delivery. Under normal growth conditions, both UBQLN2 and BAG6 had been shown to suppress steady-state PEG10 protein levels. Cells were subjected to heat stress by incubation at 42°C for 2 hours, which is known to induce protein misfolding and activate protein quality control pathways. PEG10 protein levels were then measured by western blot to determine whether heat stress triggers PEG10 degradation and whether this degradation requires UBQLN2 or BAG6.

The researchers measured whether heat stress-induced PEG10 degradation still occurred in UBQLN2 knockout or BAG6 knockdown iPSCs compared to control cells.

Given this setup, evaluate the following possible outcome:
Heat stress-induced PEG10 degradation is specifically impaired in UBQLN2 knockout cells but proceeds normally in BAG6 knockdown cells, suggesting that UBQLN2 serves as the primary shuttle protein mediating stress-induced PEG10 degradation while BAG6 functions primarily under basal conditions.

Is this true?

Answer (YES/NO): NO